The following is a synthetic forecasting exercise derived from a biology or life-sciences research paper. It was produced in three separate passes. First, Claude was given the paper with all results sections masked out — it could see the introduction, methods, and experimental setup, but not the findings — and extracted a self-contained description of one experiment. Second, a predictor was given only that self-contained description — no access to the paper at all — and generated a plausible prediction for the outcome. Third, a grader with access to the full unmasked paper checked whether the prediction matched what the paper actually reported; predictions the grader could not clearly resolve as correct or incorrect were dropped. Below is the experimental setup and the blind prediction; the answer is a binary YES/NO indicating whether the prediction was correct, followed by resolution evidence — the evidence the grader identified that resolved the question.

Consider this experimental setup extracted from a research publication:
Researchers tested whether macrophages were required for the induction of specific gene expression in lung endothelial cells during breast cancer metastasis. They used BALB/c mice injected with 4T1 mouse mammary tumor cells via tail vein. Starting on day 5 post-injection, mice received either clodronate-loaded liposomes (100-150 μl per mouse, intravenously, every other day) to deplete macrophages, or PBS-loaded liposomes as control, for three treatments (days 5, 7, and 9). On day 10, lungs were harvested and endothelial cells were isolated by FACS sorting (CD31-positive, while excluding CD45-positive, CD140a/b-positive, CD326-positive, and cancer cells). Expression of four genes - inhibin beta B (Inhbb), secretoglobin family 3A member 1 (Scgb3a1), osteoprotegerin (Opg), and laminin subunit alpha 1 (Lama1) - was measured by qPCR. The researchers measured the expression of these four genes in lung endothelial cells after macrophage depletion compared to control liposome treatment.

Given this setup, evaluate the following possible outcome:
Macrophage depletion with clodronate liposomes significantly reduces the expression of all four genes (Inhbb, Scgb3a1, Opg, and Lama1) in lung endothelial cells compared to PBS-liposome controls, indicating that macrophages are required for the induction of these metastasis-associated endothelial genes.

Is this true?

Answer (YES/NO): YES